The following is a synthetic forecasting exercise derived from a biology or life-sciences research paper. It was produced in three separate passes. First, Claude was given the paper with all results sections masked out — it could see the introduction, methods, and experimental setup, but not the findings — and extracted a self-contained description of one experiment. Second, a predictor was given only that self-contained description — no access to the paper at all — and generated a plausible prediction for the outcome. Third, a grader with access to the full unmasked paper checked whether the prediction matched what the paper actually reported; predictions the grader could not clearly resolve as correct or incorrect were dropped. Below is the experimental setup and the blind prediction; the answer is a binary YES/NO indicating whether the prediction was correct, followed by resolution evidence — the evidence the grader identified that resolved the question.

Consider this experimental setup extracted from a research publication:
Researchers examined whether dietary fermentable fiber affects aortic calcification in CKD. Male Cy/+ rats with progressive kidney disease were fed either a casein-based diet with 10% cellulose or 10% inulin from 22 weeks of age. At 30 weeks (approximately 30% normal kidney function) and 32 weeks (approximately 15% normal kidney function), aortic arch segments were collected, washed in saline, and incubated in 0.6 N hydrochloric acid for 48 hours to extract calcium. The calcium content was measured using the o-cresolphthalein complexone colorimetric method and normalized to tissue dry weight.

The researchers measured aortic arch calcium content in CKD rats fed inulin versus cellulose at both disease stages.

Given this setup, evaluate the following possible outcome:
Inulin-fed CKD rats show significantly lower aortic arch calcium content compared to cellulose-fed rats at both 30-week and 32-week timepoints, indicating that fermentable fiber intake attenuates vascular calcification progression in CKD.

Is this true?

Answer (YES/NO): NO